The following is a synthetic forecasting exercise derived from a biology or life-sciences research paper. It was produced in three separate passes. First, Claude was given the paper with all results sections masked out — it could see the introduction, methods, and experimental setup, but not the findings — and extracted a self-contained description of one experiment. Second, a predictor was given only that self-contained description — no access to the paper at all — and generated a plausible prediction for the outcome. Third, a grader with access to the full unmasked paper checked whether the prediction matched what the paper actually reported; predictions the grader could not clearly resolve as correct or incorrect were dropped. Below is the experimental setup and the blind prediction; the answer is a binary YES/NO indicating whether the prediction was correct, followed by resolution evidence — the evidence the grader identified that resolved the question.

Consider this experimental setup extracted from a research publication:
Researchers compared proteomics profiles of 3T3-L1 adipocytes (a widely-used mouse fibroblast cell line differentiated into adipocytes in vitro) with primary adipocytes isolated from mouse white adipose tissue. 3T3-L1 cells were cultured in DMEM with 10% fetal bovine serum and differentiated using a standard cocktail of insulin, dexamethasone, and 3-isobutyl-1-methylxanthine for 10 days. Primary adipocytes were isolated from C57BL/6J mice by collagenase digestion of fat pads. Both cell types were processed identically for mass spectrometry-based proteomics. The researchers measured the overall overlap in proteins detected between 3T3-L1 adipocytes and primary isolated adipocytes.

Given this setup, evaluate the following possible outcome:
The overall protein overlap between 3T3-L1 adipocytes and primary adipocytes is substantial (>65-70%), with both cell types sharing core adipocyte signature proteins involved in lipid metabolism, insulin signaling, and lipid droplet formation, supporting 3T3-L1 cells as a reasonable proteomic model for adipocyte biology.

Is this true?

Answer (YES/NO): YES